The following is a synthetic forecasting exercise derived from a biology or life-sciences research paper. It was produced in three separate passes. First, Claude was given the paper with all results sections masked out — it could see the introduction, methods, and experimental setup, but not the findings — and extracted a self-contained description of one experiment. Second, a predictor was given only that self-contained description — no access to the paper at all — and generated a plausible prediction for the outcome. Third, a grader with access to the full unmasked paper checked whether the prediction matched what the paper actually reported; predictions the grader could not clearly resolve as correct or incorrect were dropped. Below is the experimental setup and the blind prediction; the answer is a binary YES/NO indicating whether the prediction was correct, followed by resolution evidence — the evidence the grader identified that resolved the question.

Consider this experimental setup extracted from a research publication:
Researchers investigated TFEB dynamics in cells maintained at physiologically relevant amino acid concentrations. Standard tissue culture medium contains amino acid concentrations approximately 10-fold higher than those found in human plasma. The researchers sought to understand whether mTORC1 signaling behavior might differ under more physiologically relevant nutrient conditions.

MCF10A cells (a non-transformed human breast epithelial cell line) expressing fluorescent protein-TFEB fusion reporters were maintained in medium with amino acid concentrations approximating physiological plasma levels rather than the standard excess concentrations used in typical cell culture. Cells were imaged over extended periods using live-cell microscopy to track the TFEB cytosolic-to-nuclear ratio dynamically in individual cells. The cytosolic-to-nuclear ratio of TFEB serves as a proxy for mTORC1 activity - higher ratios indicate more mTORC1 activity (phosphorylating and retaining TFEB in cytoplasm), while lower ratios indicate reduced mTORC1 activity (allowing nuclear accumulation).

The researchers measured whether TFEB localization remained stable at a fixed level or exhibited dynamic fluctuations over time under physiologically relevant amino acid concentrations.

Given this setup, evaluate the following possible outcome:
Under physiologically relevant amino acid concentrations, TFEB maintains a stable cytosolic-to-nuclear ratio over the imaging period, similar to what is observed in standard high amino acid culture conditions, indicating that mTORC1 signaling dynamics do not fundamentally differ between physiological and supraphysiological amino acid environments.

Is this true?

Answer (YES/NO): NO